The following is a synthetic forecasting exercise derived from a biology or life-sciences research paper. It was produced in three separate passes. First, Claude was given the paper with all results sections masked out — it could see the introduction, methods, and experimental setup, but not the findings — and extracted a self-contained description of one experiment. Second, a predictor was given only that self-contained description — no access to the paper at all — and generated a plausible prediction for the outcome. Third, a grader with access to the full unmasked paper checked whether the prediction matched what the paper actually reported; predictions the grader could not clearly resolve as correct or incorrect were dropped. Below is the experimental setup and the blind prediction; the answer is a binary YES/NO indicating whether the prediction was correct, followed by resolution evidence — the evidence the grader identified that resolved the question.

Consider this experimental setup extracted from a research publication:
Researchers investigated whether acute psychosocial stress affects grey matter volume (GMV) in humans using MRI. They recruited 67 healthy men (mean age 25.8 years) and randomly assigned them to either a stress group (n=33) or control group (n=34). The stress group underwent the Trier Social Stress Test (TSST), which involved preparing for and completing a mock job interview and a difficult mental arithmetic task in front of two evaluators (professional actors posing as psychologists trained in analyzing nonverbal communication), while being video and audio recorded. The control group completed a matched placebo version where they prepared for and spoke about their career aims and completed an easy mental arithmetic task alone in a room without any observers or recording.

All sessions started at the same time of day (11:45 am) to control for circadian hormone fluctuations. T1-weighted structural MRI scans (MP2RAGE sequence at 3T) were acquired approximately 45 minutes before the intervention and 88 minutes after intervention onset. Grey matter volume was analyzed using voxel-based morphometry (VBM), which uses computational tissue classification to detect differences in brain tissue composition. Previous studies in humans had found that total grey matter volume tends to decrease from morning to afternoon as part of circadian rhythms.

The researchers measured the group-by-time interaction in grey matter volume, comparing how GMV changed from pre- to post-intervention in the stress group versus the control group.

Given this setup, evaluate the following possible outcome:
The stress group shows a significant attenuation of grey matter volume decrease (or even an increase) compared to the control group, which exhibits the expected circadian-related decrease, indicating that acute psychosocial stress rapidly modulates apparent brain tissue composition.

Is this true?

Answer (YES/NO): YES